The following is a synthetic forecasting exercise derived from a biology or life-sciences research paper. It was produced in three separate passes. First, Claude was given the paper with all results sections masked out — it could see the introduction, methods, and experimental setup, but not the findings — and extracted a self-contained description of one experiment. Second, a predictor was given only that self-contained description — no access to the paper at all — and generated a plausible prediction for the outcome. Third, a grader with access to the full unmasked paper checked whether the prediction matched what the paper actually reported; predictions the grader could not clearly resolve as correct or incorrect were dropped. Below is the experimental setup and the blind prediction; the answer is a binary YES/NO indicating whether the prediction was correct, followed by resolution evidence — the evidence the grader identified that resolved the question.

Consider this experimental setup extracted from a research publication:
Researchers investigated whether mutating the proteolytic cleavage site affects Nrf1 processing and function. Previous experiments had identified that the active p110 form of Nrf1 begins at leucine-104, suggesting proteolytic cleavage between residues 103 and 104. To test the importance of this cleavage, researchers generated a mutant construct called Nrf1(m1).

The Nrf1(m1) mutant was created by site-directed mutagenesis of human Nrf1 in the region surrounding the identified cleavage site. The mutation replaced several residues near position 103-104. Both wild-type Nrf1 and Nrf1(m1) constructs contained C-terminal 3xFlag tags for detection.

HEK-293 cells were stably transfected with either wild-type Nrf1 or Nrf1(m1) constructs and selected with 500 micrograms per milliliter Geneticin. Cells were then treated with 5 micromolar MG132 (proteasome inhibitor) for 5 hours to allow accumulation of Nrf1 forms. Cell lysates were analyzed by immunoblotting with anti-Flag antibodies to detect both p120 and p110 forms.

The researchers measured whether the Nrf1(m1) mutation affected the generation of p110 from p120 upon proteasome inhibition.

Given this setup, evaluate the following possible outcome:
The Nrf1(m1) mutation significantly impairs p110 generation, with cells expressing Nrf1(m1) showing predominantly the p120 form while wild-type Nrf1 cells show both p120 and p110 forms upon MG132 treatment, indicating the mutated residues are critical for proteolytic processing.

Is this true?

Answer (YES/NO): YES